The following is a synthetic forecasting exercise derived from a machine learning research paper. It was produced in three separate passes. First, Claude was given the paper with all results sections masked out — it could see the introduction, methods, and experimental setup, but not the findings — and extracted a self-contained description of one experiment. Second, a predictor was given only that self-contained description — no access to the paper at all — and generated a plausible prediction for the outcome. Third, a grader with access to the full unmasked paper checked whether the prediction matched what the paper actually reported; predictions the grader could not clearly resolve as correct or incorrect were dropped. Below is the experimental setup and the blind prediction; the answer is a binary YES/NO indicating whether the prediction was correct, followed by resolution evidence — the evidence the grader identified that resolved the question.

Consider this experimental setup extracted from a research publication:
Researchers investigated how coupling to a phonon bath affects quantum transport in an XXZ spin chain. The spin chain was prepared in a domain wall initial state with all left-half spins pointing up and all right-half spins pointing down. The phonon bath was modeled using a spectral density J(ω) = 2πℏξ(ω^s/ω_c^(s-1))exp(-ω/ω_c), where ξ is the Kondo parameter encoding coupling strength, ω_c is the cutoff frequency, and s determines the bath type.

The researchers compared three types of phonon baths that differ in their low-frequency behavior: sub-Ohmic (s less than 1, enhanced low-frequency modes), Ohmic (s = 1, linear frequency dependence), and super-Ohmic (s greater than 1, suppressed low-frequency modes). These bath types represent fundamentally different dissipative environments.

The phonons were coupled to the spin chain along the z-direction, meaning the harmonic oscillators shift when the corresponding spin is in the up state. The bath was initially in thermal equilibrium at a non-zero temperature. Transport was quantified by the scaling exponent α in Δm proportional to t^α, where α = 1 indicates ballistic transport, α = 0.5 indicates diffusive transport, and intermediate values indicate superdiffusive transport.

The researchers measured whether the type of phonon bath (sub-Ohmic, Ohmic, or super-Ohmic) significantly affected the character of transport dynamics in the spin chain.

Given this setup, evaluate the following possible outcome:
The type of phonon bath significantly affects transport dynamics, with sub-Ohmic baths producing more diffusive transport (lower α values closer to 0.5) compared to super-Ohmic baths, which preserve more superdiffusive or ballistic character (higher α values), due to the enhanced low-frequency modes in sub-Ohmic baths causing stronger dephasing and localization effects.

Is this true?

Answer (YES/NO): NO